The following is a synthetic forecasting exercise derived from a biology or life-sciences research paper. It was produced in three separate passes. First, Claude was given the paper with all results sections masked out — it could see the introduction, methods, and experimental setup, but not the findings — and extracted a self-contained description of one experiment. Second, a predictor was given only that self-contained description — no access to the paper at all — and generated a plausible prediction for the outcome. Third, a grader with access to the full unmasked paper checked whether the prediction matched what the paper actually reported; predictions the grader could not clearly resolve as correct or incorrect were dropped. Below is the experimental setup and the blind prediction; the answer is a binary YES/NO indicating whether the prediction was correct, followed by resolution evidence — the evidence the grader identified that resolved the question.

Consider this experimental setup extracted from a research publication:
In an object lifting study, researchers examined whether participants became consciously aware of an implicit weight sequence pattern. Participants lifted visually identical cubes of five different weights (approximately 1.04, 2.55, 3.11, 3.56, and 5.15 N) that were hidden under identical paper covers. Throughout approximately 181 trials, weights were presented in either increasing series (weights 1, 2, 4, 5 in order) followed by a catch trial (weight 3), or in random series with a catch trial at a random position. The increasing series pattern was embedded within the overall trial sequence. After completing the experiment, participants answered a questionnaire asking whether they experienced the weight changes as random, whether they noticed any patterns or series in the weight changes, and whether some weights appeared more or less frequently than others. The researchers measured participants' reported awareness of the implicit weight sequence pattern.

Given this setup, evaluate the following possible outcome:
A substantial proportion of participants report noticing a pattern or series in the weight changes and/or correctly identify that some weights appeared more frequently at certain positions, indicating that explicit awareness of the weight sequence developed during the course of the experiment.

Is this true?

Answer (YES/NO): NO